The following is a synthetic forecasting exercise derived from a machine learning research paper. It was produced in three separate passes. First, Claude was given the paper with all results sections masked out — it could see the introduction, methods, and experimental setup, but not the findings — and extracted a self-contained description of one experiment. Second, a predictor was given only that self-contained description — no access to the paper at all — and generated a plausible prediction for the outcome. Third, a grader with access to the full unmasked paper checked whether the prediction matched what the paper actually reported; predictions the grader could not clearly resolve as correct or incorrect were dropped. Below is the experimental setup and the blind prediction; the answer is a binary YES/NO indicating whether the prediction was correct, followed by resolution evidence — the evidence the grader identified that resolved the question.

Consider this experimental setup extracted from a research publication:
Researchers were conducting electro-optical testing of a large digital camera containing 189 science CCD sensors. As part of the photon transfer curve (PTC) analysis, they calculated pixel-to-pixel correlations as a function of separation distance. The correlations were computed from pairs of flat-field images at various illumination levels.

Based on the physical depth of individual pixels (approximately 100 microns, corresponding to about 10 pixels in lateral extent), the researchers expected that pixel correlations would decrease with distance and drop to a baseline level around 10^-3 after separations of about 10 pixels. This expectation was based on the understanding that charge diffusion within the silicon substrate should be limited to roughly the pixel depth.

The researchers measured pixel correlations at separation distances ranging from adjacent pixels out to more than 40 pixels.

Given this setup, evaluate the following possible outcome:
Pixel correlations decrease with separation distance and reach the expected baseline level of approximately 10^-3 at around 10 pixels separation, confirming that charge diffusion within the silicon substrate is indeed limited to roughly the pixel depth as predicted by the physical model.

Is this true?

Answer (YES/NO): NO